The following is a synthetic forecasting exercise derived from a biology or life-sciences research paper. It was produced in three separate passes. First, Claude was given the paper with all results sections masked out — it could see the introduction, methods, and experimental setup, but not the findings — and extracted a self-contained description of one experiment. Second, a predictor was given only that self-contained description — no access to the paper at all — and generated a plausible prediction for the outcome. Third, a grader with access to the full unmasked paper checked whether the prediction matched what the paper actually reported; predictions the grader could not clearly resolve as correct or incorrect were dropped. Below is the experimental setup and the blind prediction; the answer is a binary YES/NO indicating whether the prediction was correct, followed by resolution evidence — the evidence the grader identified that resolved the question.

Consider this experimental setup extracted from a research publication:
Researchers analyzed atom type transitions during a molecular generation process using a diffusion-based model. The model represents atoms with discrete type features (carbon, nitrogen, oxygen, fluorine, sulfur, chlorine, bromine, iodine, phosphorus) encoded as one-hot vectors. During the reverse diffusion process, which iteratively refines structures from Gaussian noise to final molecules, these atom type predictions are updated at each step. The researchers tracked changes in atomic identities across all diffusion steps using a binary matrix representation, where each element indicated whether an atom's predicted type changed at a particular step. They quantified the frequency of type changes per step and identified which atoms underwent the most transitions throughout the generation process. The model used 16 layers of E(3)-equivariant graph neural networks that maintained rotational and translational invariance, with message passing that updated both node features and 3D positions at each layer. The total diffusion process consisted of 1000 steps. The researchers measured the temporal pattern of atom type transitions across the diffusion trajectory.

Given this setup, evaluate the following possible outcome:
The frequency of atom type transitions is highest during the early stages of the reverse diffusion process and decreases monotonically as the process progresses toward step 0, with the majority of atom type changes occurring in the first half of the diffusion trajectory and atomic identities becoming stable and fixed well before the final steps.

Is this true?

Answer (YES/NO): NO